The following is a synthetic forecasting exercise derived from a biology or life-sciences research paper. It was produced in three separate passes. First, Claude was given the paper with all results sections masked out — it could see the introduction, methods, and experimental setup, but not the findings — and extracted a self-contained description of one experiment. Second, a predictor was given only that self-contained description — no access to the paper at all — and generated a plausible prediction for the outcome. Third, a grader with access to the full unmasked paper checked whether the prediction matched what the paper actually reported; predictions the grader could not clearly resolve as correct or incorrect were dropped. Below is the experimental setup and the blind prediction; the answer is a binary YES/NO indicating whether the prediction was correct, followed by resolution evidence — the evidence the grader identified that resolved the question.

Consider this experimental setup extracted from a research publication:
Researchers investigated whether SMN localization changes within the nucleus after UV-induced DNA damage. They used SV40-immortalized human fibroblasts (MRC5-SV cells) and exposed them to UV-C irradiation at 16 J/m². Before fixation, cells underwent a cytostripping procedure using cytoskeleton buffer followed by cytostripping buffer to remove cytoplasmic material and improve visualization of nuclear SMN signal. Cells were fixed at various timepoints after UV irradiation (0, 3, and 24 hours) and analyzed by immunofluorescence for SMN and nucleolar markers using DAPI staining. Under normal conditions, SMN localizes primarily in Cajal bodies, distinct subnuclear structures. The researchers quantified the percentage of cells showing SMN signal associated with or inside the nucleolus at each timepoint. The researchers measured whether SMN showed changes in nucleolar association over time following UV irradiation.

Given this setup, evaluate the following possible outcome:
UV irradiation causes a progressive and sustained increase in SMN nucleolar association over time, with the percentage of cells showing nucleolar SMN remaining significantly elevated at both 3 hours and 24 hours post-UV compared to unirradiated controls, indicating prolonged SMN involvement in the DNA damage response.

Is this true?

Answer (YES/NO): NO